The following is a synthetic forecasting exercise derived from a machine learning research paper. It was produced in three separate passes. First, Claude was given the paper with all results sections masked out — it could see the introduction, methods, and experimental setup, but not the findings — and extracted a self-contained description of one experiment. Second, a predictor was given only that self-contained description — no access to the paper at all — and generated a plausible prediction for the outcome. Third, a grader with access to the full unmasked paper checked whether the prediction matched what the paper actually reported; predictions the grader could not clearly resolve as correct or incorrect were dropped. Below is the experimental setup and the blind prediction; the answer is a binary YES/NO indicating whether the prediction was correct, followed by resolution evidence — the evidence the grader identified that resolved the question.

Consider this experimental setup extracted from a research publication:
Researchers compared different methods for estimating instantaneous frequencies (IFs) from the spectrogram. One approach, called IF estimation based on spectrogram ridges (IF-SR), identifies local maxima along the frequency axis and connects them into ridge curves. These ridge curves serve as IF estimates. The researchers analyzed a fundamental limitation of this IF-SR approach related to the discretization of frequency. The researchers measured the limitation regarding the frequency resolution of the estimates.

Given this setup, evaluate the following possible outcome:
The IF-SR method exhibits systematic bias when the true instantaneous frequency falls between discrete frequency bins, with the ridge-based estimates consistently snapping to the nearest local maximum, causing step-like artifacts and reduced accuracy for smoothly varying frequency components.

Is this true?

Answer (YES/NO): YES